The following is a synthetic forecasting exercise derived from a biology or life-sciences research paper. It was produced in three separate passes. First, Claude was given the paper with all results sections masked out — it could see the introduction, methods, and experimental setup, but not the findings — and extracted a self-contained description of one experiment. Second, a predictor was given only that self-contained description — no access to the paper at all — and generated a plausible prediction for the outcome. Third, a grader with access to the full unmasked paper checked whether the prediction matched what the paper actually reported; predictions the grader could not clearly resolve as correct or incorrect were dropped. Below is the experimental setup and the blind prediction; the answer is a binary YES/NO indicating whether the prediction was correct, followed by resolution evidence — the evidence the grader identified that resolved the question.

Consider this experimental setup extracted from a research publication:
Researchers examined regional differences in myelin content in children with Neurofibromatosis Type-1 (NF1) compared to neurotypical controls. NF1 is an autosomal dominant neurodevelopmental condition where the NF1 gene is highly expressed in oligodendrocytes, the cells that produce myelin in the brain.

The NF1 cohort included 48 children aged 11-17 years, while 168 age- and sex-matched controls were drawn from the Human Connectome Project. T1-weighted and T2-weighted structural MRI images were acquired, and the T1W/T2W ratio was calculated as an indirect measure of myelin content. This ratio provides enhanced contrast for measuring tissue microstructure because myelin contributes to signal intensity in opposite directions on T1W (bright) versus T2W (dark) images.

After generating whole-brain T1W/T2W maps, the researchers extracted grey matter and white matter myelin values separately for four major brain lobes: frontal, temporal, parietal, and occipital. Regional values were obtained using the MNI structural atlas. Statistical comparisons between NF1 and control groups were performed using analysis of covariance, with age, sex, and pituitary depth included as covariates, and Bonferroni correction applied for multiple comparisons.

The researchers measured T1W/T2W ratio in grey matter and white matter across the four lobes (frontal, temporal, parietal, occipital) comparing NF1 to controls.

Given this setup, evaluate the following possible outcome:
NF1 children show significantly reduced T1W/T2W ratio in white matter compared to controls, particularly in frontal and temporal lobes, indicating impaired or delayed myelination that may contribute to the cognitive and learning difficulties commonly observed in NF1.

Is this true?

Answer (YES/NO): NO